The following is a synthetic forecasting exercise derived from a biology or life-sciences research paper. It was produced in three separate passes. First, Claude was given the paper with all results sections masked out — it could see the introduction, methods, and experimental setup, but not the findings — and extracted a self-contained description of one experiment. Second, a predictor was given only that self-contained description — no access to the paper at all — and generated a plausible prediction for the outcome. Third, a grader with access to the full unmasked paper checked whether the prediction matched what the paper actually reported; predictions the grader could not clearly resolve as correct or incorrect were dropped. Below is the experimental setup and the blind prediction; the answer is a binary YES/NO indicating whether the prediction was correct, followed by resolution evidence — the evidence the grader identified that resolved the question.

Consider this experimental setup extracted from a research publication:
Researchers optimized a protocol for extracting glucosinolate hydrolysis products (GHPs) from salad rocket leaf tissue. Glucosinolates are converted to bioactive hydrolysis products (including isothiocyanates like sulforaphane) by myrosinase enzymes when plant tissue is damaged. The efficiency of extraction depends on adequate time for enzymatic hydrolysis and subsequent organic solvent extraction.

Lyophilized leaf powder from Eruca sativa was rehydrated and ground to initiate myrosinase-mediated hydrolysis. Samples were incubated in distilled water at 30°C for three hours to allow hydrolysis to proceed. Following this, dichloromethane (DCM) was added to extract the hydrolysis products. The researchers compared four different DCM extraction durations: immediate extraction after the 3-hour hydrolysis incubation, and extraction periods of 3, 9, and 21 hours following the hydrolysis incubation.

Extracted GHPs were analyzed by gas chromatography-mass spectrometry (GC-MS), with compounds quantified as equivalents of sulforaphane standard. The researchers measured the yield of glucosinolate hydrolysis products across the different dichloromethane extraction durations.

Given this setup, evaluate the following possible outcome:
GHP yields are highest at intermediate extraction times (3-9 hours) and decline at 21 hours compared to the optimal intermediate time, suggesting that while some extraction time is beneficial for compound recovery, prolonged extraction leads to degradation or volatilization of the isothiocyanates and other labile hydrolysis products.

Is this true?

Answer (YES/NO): NO